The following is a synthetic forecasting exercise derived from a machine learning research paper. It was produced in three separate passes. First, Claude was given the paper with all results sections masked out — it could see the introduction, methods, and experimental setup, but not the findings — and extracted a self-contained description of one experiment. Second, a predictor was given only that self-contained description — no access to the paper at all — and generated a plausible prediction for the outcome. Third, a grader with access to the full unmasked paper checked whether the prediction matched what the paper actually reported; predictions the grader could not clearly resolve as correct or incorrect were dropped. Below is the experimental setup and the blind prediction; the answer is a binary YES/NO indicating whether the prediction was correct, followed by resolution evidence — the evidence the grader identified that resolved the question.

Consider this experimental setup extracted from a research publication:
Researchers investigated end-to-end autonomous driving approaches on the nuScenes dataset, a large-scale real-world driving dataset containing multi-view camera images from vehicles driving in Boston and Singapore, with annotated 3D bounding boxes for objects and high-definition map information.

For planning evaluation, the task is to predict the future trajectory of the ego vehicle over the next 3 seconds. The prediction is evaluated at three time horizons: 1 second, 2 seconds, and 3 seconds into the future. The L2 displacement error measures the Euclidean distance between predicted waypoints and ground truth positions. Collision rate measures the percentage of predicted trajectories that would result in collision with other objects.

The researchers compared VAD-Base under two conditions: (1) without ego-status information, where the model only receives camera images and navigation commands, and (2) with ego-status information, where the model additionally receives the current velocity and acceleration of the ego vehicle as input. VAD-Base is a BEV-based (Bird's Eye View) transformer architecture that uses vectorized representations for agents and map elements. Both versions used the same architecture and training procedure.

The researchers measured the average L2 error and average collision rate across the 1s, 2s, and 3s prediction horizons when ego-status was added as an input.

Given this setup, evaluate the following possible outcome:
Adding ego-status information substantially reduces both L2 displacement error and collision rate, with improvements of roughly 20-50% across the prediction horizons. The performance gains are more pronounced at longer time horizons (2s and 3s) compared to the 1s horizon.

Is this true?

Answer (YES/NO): NO